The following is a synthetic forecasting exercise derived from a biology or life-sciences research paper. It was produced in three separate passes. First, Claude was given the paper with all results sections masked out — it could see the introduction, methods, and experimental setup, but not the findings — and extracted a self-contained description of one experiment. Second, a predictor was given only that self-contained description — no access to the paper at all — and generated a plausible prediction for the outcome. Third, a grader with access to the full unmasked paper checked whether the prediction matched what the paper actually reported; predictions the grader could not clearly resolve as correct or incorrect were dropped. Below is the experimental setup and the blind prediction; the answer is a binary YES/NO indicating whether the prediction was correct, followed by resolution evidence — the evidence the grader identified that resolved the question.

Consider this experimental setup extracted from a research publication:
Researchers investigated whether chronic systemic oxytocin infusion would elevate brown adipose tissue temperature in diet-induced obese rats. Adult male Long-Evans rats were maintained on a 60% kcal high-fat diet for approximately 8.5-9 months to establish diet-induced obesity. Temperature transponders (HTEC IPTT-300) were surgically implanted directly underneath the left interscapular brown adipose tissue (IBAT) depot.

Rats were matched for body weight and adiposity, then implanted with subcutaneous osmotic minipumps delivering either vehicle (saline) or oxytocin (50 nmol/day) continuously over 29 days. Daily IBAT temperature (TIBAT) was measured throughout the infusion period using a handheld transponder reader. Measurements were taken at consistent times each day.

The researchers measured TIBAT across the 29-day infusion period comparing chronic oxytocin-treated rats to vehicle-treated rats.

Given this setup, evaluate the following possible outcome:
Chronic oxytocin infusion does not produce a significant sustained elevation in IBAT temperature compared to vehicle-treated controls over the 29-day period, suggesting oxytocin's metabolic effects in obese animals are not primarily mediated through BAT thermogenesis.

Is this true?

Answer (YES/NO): YES